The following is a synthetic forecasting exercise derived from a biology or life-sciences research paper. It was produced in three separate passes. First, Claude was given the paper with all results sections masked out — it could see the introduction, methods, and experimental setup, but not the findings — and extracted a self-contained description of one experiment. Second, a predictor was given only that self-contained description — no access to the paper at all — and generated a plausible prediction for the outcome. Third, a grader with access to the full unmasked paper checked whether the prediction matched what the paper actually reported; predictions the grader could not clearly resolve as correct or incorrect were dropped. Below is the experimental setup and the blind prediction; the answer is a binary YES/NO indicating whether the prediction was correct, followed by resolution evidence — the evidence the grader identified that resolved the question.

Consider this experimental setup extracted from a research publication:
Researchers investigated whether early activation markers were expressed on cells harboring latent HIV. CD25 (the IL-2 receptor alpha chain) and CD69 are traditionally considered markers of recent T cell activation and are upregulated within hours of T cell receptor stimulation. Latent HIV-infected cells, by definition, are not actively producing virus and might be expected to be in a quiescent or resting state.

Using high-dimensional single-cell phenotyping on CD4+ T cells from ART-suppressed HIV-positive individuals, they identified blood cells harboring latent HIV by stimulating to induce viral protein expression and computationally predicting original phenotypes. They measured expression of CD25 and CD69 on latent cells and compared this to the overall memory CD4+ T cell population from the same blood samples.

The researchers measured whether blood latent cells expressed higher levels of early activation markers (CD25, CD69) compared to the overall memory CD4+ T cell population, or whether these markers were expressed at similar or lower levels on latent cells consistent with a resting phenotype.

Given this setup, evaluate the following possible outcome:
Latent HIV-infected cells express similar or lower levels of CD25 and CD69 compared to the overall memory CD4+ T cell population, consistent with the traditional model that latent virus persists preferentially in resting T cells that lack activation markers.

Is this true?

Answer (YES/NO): NO